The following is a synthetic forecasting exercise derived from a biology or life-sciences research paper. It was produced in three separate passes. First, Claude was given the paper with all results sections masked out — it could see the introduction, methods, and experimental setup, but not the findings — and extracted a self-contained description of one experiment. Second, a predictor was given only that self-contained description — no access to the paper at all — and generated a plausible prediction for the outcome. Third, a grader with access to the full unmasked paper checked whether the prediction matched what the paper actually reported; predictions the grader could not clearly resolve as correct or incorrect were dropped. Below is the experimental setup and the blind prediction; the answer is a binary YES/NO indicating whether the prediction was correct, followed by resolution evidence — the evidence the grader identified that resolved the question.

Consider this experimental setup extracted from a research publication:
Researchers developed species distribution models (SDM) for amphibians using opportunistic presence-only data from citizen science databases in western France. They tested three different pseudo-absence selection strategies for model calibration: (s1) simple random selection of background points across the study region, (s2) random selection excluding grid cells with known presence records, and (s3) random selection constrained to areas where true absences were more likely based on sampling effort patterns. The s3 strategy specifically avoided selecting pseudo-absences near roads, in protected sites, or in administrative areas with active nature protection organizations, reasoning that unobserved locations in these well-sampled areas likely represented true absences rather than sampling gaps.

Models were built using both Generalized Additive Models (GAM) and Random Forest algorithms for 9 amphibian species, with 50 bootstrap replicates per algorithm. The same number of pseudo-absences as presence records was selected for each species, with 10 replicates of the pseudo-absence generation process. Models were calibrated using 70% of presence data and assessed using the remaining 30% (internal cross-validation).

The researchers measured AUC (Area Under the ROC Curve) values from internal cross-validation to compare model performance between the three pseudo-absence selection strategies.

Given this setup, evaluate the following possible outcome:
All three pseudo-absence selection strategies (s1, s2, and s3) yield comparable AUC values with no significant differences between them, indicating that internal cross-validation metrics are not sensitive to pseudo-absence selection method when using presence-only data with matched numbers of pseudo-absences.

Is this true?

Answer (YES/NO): NO